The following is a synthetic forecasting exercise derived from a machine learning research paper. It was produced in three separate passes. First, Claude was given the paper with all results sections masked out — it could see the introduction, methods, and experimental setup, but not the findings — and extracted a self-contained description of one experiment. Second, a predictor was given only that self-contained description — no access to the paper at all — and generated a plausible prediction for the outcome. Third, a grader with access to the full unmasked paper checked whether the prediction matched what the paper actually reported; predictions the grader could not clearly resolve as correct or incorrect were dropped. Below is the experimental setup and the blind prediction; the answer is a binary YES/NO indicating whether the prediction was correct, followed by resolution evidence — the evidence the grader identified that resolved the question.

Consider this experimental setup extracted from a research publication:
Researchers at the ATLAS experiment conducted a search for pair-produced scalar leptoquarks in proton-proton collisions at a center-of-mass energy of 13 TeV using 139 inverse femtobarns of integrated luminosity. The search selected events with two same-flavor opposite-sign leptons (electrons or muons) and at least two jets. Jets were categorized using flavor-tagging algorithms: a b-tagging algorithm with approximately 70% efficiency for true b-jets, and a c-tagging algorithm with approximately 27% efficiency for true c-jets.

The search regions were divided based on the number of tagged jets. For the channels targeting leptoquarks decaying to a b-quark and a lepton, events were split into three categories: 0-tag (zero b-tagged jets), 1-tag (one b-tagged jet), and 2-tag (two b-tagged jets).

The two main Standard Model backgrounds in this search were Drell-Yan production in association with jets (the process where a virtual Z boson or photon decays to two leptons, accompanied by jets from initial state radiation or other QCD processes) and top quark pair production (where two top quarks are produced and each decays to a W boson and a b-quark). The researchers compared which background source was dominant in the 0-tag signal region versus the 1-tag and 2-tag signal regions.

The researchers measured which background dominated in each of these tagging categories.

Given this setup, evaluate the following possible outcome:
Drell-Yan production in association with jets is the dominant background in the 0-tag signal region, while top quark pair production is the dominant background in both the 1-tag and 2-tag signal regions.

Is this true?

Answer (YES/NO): YES